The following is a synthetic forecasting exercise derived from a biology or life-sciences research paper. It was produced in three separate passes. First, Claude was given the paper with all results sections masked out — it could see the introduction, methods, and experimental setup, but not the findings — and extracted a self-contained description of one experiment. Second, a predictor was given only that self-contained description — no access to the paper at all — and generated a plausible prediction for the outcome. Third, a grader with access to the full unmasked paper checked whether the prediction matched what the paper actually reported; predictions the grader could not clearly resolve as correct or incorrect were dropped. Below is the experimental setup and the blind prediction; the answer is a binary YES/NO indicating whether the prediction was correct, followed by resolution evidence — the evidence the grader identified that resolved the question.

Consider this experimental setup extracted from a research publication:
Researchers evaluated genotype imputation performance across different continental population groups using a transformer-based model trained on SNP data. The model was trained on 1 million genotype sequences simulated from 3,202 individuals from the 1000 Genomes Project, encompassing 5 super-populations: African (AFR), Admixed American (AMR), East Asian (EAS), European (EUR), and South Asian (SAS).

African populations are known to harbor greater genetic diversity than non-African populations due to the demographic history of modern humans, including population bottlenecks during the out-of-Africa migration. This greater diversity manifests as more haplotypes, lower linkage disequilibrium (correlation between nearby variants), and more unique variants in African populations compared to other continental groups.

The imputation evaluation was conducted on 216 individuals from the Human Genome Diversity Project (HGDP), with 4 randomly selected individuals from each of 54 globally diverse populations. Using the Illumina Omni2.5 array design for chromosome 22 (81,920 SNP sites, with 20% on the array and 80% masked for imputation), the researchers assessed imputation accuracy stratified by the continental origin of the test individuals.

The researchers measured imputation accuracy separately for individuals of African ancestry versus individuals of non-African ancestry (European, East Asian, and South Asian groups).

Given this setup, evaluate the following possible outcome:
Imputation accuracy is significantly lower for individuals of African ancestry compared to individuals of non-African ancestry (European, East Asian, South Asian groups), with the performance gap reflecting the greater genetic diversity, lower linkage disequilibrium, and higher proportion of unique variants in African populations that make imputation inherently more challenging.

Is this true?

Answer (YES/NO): YES